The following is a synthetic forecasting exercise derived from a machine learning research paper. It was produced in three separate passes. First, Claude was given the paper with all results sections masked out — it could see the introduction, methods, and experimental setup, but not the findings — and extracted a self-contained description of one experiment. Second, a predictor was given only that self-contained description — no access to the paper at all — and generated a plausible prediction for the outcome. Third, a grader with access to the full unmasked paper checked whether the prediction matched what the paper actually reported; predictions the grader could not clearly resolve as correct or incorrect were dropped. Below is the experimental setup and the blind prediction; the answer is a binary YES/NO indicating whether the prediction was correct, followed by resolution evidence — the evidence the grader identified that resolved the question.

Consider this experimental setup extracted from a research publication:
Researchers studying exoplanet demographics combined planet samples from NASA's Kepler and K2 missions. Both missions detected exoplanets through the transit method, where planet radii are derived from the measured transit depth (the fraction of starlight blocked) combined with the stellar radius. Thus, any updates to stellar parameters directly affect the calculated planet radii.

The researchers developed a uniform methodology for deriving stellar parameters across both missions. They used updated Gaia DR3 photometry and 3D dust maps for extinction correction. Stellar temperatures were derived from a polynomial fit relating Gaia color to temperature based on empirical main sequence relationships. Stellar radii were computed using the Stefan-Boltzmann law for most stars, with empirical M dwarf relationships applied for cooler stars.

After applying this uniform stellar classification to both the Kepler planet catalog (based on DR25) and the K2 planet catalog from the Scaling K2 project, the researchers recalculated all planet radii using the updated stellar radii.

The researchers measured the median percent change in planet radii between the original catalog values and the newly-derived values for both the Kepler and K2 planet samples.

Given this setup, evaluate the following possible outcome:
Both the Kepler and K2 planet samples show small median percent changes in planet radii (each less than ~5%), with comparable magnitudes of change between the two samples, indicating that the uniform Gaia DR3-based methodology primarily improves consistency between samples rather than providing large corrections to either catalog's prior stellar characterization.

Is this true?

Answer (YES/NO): YES